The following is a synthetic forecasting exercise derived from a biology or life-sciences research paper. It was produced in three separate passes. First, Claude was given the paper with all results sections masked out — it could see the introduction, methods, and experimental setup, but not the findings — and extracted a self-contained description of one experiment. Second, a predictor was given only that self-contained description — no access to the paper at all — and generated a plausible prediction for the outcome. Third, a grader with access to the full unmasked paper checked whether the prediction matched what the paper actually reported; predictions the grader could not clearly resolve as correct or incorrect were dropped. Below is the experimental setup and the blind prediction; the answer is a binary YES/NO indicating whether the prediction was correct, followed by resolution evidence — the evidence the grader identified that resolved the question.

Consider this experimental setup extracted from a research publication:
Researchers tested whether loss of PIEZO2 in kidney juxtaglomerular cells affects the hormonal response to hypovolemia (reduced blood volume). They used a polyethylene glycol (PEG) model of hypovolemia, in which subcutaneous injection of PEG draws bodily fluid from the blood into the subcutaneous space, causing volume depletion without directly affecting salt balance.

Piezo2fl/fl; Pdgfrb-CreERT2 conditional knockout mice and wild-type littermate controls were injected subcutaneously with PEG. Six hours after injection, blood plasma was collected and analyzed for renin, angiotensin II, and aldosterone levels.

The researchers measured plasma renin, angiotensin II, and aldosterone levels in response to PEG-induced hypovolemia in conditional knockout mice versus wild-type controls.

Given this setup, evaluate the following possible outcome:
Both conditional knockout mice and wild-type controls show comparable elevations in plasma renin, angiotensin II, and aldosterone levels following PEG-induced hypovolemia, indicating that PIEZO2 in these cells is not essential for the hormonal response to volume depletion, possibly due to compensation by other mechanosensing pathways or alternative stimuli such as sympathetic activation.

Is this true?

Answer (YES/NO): NO